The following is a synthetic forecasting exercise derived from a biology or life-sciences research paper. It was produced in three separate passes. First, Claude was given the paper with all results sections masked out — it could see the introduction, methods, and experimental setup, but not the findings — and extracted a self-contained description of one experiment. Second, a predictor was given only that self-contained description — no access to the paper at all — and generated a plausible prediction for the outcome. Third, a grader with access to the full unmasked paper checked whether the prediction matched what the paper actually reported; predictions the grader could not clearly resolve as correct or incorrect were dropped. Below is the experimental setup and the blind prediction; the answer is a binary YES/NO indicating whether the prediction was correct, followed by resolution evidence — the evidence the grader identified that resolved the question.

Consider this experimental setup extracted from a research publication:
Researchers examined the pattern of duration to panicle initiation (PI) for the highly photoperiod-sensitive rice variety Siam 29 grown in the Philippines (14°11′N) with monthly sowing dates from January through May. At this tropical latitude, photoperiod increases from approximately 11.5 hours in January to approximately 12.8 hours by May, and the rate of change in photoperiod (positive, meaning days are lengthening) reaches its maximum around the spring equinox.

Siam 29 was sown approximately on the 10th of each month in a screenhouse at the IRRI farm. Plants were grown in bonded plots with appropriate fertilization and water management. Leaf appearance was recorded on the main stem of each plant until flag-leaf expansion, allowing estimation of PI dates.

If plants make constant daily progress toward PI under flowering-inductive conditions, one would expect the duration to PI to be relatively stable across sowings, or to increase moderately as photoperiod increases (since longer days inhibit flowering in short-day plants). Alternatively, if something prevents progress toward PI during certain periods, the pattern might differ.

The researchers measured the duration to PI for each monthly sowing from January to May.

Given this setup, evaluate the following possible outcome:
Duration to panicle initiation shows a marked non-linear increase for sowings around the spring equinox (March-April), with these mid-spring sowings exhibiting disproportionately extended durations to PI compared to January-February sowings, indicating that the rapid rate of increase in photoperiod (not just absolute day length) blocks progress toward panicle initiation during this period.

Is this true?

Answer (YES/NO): NO